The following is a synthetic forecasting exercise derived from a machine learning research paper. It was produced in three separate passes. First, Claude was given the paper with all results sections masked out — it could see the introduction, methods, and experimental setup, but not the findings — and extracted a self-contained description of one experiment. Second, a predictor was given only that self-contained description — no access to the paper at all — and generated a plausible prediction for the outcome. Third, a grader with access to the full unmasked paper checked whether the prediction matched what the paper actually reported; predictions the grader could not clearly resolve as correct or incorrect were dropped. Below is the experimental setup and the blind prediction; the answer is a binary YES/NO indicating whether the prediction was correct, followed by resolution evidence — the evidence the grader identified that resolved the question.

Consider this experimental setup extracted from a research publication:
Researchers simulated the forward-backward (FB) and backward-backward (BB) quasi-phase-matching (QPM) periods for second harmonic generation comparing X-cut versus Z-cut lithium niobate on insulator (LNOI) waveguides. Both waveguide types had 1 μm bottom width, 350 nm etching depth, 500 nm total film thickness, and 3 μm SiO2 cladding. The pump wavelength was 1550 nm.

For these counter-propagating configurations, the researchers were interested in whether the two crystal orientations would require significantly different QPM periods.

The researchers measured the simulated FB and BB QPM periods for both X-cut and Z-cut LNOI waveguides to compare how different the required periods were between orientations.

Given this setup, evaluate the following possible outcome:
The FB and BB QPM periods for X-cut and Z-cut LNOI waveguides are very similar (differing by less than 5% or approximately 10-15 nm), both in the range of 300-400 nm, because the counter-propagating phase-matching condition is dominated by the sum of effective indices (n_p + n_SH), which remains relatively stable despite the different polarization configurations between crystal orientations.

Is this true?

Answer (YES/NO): NO